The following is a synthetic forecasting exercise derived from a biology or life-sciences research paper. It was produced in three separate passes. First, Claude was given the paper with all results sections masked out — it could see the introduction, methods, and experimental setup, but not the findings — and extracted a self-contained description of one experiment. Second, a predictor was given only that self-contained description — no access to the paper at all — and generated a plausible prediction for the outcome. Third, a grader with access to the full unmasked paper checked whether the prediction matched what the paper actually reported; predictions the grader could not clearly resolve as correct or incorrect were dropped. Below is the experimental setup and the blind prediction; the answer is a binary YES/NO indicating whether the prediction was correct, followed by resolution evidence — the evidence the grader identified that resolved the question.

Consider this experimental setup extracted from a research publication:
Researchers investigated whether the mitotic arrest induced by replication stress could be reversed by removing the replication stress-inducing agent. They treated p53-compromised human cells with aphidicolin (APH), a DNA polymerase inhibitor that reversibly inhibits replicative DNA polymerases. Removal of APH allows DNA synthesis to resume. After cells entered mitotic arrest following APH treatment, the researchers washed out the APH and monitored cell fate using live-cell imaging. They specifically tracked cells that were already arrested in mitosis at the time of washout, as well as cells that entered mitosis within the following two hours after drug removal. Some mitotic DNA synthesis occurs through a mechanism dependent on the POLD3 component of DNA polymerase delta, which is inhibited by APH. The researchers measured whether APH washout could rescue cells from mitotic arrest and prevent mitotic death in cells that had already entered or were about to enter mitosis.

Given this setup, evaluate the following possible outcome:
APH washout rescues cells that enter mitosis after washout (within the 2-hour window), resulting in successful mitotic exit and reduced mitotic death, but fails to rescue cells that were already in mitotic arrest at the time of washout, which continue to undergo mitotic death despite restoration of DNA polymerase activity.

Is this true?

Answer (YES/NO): NO